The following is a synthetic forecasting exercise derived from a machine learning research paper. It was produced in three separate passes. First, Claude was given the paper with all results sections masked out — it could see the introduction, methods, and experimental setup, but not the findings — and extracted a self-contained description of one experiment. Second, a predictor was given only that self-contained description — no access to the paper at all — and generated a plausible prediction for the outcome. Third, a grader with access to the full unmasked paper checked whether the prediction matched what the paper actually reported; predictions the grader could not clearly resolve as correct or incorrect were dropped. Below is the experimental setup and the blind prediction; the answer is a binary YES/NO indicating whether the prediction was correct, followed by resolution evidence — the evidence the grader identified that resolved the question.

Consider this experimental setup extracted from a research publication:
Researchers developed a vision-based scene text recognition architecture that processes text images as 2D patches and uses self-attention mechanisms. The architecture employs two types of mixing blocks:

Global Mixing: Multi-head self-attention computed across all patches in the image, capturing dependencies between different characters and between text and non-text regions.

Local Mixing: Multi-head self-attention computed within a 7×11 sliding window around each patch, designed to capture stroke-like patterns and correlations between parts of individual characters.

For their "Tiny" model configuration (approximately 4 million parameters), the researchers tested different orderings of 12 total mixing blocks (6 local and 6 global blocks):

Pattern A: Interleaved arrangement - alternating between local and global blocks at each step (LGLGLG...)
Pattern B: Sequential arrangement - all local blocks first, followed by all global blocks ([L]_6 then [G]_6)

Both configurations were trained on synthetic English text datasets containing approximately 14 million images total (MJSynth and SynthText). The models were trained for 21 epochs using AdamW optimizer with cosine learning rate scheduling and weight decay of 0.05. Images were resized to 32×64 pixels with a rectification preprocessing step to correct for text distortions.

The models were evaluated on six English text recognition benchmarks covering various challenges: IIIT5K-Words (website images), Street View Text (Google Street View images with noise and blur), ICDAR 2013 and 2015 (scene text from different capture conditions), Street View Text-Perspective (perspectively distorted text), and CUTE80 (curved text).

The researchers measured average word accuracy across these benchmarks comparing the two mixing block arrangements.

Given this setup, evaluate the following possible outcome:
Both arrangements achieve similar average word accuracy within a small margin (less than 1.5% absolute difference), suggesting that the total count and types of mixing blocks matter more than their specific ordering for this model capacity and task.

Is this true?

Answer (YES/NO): NO